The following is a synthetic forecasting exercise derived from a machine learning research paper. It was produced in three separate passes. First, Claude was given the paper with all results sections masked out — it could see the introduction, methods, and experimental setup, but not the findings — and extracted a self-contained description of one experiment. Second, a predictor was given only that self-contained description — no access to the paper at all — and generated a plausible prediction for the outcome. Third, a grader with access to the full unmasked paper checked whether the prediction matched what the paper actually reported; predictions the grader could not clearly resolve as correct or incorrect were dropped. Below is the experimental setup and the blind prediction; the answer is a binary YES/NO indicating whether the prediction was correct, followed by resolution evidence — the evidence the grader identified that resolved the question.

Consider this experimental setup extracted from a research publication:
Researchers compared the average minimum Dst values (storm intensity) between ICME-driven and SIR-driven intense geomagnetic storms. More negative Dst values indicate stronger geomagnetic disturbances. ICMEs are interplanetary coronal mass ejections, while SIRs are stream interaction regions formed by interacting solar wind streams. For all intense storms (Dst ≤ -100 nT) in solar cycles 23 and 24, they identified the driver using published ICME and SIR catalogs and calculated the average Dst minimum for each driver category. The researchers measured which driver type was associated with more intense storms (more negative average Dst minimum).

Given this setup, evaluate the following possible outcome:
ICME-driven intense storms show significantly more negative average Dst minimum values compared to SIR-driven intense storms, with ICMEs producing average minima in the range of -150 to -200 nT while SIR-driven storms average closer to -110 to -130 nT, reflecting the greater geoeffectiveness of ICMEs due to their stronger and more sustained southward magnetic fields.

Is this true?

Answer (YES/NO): NO